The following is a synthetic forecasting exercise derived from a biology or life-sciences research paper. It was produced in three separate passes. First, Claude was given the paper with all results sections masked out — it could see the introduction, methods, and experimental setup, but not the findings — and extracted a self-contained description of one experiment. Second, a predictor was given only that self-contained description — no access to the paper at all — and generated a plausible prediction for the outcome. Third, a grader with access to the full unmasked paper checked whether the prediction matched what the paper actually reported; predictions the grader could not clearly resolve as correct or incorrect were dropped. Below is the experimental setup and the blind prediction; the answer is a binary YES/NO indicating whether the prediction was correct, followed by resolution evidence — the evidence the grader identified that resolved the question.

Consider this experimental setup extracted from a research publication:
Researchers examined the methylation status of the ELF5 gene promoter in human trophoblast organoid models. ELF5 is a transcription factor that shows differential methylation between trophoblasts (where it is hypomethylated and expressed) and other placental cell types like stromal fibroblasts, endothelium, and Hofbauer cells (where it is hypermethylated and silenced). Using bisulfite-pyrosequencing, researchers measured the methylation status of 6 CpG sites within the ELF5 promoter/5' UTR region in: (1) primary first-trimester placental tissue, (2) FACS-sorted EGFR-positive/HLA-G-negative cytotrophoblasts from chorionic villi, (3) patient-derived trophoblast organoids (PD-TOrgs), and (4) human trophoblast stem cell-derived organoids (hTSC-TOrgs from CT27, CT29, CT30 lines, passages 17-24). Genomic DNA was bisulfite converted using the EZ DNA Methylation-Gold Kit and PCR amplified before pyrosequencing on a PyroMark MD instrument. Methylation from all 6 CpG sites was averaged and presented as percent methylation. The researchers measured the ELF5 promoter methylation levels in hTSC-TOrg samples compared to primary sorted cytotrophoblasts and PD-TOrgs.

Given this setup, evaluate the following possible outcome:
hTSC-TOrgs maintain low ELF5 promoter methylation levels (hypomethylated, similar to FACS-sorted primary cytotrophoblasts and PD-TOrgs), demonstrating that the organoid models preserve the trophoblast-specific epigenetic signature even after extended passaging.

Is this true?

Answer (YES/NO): YES